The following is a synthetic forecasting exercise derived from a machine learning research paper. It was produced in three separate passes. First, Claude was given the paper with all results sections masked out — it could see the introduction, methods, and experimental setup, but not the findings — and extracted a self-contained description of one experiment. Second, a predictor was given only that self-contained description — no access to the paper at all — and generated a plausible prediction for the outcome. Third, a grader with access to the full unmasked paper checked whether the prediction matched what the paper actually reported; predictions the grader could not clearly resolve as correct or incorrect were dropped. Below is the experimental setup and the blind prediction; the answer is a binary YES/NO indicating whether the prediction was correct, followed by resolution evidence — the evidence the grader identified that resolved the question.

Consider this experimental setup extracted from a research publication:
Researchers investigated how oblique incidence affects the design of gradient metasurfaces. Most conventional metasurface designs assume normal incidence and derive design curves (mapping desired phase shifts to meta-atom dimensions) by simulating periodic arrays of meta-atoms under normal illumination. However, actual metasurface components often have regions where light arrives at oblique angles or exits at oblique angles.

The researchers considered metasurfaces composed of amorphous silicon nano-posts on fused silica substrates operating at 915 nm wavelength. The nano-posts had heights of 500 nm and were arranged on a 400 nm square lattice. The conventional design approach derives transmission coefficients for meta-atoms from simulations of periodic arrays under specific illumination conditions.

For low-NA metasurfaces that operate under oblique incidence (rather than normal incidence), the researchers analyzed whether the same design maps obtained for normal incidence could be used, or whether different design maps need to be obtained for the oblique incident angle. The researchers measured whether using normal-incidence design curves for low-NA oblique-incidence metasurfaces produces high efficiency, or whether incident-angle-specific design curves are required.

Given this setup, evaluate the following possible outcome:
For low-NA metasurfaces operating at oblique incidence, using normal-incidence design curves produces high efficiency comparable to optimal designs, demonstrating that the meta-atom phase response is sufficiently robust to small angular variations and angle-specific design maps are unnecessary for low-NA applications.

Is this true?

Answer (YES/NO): NO